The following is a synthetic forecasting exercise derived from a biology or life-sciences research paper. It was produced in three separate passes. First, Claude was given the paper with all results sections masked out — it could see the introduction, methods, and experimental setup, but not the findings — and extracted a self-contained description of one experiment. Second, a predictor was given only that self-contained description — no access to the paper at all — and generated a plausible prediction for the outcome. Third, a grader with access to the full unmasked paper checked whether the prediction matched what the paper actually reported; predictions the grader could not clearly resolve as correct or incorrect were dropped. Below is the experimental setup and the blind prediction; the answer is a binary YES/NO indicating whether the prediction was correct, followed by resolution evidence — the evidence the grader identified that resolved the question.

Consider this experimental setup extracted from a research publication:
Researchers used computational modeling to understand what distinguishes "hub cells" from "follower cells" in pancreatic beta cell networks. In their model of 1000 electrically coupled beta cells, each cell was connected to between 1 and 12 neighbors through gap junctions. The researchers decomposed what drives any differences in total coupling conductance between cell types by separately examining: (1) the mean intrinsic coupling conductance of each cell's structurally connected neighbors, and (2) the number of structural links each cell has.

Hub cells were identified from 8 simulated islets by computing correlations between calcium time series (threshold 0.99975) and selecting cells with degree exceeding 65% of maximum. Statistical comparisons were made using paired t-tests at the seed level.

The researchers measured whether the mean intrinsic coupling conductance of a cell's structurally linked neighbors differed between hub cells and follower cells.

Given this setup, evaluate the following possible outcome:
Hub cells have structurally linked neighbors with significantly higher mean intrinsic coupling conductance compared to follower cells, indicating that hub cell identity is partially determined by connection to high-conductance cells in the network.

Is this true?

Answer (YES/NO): NO